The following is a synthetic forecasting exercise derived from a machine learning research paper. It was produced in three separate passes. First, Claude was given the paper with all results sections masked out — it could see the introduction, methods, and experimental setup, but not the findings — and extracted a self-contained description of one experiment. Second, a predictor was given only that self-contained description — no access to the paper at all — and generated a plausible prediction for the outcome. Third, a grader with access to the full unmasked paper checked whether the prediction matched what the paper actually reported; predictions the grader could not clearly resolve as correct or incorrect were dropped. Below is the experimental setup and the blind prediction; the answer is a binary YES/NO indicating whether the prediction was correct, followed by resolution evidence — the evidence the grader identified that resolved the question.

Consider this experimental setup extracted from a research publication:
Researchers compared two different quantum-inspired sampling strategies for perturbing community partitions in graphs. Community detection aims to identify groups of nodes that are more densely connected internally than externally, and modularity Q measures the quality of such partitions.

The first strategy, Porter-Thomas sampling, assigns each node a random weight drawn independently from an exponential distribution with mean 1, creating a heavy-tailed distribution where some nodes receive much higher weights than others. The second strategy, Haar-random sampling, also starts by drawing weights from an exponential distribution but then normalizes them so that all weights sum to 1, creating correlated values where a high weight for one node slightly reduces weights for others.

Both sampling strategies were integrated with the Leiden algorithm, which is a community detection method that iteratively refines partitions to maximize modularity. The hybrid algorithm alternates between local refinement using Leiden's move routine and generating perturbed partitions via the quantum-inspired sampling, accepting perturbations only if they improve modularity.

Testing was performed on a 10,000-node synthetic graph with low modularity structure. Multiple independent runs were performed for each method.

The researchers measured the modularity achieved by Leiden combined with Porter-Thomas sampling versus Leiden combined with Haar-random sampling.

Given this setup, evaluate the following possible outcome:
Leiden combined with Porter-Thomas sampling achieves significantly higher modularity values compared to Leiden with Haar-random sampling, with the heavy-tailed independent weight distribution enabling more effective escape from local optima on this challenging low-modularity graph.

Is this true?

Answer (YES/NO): NO